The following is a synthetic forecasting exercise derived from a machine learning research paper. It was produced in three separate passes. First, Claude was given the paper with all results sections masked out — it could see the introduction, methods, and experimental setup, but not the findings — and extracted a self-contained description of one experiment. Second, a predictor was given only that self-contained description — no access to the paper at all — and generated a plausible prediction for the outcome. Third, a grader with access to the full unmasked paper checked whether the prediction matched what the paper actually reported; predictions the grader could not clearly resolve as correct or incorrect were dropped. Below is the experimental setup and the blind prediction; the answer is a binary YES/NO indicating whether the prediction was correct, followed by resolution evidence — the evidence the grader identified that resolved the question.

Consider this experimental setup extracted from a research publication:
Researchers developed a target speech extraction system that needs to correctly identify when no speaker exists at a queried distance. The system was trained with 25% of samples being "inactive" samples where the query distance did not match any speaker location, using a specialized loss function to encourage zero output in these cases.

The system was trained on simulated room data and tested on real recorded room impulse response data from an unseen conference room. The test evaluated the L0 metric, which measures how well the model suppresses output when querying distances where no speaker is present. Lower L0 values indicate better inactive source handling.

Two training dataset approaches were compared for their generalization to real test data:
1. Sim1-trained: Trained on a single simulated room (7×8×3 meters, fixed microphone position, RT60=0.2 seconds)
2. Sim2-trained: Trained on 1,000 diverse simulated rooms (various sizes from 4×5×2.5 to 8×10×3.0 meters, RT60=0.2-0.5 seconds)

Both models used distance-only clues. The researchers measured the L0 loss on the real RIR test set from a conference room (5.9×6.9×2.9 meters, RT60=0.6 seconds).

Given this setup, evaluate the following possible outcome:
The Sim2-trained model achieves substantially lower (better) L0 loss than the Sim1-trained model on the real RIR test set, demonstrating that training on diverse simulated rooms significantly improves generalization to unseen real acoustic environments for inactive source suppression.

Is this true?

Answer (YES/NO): NO